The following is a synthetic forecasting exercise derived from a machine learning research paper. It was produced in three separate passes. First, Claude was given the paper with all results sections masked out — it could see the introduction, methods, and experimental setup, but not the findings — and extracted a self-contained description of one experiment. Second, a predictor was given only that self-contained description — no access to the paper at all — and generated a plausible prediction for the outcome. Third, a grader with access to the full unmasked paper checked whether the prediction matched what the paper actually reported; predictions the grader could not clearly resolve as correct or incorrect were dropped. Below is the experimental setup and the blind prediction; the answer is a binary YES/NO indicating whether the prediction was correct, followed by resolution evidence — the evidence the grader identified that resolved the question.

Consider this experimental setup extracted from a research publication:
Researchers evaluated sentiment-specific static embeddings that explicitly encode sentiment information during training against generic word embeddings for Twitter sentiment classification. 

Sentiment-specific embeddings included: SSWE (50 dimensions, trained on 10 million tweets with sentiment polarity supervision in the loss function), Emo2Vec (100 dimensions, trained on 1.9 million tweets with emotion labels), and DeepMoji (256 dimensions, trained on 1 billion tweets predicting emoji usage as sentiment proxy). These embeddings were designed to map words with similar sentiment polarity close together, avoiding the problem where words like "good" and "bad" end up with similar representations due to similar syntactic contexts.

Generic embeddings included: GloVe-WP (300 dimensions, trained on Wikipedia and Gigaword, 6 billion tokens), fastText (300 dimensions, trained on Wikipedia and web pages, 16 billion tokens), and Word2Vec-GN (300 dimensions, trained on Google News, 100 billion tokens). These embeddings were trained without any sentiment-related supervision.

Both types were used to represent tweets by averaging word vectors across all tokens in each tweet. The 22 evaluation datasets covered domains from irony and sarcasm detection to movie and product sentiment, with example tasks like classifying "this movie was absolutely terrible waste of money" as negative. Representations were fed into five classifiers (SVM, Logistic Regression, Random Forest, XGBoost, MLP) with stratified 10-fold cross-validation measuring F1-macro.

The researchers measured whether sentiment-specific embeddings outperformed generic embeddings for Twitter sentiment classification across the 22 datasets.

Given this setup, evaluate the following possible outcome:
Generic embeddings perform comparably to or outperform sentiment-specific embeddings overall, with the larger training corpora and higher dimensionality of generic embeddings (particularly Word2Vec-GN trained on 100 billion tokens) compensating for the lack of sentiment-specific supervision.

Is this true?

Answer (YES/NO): NO